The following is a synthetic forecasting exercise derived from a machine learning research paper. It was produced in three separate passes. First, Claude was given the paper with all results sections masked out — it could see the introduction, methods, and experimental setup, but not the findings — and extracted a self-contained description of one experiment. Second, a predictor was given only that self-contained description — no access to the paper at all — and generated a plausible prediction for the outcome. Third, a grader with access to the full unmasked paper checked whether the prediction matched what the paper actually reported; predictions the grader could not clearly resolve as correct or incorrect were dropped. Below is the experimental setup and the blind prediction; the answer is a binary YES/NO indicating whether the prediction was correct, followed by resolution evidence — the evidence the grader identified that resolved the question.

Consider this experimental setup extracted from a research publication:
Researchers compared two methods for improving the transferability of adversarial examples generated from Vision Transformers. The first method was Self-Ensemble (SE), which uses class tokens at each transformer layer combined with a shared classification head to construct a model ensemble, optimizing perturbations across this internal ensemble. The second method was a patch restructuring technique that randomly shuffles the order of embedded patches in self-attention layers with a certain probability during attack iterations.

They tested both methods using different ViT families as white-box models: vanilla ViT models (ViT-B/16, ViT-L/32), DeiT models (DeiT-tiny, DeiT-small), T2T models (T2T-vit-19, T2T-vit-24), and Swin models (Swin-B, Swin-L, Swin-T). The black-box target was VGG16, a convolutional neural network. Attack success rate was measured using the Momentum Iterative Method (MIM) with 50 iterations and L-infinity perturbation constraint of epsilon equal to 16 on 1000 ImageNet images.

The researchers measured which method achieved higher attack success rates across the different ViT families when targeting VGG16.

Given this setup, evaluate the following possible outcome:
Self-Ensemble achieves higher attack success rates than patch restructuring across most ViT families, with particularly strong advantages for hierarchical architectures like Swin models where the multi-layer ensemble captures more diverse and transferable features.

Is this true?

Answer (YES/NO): NO